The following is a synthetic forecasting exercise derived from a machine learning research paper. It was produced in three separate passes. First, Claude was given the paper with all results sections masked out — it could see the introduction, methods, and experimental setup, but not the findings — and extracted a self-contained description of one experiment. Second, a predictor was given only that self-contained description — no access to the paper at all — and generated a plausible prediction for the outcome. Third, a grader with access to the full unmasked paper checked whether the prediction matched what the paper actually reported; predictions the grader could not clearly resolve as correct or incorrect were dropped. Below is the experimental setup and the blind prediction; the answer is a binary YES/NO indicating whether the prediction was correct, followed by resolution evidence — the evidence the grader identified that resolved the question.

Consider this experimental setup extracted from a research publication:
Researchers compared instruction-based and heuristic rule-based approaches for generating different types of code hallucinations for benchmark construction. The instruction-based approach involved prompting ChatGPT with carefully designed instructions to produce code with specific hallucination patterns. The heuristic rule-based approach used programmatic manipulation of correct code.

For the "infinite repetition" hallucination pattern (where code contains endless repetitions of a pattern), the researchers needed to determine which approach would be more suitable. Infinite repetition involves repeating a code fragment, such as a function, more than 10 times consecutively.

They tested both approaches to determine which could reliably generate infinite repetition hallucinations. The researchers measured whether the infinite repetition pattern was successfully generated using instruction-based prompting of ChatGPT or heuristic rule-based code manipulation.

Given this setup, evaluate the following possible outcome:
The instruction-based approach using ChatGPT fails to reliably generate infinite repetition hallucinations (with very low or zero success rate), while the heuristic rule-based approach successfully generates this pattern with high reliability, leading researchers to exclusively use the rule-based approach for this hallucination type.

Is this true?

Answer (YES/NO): NO